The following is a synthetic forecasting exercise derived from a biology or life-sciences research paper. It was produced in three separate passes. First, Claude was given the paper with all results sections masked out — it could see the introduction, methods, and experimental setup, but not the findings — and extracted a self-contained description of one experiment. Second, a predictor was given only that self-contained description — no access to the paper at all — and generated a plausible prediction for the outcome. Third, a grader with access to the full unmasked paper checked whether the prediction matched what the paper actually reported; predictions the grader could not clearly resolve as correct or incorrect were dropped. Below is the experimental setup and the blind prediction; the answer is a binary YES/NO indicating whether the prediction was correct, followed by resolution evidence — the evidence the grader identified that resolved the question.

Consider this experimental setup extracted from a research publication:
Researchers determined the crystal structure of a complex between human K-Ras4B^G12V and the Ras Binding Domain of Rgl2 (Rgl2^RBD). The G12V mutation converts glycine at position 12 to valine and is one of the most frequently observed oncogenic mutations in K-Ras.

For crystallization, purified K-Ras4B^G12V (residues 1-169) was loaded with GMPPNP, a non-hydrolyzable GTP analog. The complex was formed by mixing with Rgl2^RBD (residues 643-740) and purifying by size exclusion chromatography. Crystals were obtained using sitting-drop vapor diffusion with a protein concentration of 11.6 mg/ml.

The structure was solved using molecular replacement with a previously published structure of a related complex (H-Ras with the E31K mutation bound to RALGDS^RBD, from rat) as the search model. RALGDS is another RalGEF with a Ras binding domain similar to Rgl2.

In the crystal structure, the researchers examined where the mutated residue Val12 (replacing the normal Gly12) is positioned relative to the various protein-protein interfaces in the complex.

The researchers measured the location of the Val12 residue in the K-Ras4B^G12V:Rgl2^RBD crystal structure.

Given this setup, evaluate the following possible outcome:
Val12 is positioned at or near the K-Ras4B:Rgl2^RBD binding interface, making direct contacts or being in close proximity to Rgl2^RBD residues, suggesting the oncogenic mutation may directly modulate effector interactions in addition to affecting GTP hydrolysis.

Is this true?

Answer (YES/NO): NO